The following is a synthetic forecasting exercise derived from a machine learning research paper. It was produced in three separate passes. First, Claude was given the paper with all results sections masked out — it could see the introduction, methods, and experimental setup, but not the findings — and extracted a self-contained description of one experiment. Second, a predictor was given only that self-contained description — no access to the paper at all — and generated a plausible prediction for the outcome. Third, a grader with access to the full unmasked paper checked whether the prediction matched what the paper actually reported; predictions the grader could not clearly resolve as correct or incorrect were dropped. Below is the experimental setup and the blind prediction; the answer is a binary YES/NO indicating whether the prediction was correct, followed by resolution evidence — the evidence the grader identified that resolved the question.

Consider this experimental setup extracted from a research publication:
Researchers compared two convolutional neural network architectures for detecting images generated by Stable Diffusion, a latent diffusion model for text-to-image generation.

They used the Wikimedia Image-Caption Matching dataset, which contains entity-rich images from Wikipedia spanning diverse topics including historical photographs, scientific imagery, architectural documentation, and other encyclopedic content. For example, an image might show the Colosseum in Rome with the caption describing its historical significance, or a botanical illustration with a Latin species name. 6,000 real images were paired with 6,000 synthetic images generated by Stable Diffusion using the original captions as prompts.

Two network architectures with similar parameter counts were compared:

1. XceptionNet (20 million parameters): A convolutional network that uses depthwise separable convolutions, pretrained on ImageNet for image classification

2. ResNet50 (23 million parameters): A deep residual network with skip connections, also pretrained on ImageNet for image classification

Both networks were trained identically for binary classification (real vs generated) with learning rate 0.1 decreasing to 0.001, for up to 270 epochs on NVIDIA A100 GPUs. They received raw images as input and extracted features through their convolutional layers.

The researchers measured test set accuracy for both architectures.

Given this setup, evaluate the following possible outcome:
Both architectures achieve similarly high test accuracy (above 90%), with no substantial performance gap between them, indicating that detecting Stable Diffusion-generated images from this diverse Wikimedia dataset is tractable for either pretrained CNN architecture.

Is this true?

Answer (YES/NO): NO